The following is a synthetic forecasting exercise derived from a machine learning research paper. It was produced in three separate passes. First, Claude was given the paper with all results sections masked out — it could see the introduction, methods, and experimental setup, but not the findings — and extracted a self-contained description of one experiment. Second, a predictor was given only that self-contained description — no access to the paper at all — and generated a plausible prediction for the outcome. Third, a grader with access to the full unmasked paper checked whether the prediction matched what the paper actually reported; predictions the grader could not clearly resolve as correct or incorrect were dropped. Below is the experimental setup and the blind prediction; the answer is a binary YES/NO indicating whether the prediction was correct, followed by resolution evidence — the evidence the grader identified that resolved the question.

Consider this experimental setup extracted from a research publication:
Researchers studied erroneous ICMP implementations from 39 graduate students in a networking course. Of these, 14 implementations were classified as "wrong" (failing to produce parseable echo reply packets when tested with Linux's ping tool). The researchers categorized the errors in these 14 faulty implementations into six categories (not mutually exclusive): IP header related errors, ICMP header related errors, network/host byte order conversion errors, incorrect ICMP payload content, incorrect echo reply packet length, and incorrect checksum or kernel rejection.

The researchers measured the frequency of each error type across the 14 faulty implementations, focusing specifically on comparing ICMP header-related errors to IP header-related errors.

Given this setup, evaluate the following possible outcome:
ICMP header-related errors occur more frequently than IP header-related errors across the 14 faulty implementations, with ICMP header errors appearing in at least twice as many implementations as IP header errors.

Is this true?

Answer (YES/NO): NO